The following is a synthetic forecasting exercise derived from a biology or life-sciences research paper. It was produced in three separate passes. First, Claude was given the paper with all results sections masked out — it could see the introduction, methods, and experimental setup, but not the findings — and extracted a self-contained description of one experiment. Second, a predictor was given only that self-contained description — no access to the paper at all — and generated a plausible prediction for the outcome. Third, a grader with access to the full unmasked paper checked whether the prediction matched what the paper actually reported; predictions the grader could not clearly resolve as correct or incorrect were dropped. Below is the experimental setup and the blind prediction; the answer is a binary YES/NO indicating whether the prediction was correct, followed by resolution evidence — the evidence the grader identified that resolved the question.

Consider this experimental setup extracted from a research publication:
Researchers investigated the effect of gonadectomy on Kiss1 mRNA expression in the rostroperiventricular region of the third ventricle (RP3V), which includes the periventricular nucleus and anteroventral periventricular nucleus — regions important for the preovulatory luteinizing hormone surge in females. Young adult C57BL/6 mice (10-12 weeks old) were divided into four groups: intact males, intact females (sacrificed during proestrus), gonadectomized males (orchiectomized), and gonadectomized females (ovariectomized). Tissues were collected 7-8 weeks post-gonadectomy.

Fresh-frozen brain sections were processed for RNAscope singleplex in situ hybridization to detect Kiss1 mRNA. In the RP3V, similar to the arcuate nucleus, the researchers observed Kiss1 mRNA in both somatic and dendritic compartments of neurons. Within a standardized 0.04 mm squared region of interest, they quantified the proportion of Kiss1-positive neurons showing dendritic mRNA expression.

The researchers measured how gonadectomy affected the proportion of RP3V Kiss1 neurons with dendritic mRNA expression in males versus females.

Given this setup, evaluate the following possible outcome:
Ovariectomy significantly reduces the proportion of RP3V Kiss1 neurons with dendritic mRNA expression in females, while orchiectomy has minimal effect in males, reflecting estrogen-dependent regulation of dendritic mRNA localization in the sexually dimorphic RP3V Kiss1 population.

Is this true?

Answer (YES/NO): NO